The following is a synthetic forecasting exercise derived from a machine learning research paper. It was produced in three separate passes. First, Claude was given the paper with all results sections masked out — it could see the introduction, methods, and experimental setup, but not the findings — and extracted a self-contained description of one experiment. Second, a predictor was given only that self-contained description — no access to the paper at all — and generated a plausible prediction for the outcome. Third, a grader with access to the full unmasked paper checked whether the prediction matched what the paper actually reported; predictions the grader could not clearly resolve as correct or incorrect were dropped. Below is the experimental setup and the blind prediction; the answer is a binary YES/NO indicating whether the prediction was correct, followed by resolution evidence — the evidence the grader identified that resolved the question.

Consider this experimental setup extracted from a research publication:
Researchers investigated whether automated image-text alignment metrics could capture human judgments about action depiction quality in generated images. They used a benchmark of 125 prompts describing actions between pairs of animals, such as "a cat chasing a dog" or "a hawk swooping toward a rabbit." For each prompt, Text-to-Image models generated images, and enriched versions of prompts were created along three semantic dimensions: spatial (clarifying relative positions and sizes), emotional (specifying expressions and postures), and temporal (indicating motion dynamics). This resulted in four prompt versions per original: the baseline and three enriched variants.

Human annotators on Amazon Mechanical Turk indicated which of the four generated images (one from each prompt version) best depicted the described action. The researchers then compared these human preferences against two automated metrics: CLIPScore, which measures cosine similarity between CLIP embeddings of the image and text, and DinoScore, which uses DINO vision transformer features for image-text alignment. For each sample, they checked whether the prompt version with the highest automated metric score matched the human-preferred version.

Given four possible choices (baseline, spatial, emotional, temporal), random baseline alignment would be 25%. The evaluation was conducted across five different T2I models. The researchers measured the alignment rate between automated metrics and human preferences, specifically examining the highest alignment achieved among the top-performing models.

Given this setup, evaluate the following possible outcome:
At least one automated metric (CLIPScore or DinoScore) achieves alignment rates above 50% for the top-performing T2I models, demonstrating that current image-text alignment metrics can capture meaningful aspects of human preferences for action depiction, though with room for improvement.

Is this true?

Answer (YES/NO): NO